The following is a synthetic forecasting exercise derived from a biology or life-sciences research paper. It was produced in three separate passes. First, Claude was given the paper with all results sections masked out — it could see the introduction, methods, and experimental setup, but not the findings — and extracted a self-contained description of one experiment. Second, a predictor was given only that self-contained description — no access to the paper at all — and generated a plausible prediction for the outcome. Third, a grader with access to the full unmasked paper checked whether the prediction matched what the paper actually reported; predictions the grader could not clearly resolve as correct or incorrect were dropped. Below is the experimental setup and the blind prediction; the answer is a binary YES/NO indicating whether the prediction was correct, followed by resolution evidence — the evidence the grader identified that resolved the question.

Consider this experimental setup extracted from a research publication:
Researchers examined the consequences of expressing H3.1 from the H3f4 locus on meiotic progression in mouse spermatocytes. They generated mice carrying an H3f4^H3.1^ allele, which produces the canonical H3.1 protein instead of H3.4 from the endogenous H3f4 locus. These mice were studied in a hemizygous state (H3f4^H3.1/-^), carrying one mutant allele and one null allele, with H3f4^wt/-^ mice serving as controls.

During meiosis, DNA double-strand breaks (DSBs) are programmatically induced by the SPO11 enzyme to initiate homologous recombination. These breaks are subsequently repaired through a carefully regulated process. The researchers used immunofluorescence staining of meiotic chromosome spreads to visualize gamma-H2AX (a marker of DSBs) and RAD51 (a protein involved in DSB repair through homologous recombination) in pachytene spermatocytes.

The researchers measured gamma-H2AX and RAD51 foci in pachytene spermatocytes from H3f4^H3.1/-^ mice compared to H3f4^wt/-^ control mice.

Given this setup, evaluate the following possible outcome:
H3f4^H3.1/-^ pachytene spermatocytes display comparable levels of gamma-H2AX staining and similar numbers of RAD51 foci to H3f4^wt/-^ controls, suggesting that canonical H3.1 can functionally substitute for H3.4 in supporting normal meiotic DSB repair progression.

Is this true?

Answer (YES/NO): NO